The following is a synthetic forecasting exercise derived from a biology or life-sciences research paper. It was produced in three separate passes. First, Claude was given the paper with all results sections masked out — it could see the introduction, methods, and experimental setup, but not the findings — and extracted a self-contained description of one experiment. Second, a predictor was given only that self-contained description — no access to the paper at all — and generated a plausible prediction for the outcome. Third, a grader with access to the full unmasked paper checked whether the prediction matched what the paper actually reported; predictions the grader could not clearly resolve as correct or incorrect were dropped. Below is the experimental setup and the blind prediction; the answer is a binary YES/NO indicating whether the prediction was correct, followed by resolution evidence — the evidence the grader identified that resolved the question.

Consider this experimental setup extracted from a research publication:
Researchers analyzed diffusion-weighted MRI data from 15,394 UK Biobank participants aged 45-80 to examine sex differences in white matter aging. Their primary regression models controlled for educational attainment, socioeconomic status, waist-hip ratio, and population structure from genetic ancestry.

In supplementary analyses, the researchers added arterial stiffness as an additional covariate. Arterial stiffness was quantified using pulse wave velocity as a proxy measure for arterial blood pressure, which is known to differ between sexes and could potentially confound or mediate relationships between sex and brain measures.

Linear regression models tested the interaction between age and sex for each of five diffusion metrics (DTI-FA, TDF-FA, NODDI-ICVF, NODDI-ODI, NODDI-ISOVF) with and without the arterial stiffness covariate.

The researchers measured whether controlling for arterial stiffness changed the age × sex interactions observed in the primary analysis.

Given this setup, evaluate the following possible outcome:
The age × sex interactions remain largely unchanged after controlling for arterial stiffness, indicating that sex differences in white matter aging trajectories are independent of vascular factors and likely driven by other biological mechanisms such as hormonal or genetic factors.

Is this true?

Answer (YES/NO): NO